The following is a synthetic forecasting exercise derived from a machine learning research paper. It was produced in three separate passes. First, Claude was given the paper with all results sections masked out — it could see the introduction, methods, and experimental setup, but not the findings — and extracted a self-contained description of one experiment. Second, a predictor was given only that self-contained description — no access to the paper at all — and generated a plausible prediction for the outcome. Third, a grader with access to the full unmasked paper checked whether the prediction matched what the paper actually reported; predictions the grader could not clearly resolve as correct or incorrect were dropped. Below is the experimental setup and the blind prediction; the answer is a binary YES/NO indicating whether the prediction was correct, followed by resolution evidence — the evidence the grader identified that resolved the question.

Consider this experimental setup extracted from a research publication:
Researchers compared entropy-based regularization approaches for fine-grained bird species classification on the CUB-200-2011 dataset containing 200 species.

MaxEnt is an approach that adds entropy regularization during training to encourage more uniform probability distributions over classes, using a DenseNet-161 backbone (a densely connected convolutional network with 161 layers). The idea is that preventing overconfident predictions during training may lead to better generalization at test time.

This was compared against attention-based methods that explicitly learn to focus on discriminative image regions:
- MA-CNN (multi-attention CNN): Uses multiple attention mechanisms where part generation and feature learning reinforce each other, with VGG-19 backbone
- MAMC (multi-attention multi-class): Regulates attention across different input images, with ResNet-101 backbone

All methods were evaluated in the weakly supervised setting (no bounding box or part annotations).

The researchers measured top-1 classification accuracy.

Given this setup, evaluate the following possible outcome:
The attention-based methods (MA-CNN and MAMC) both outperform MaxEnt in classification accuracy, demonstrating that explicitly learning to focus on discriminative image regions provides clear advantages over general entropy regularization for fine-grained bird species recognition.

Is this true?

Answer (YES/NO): NO